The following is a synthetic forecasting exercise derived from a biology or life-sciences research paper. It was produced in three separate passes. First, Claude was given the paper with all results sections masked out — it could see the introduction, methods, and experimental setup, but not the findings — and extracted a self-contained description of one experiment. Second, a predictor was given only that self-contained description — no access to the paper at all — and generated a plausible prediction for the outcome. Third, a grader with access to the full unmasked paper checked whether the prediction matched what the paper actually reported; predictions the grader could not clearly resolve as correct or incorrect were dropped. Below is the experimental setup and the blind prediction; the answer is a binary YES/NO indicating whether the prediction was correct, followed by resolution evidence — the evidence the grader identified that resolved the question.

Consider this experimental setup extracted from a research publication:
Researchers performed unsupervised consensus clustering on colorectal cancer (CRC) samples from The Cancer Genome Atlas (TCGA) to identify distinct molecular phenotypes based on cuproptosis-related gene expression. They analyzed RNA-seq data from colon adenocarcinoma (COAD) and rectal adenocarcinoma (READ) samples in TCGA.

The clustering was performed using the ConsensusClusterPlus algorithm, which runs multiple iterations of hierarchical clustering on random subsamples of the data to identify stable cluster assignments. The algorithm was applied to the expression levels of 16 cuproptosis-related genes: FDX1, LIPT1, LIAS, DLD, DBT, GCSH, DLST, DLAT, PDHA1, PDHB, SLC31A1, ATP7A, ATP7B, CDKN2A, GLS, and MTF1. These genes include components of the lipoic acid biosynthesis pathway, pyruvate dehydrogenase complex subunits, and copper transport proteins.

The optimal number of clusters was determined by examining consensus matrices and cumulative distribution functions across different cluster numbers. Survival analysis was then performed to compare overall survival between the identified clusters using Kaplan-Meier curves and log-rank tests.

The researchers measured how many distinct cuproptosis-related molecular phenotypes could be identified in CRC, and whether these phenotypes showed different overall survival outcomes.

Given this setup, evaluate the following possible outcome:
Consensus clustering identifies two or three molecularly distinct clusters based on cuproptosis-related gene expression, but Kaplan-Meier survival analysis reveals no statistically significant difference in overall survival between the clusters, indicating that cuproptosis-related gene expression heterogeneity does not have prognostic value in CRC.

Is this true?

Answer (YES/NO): NO